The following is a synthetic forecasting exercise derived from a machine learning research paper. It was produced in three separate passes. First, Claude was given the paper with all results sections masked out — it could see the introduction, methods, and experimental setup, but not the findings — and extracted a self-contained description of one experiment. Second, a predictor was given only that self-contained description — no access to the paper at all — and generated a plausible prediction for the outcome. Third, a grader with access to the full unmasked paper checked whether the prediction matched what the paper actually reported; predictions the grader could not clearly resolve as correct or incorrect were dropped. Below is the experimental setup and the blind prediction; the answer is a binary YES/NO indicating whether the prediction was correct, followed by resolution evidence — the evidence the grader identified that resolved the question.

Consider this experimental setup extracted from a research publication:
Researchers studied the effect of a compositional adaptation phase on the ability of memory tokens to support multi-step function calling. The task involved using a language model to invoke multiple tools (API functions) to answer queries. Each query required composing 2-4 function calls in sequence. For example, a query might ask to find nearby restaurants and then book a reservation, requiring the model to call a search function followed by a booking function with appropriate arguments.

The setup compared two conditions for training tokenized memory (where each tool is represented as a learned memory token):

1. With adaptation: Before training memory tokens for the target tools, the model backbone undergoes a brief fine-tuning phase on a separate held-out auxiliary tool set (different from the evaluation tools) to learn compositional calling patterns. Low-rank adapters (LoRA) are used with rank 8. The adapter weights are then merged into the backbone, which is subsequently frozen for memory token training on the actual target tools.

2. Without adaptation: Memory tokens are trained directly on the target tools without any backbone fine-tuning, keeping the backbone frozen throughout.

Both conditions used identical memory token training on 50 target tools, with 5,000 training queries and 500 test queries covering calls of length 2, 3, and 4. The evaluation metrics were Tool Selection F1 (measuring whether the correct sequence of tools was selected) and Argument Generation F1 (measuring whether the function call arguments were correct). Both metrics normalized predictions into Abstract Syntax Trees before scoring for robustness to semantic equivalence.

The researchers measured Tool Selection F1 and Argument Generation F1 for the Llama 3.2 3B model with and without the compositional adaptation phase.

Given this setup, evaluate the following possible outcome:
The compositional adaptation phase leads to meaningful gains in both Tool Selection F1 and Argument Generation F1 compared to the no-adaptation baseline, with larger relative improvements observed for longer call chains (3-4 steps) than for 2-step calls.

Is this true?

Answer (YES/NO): YES